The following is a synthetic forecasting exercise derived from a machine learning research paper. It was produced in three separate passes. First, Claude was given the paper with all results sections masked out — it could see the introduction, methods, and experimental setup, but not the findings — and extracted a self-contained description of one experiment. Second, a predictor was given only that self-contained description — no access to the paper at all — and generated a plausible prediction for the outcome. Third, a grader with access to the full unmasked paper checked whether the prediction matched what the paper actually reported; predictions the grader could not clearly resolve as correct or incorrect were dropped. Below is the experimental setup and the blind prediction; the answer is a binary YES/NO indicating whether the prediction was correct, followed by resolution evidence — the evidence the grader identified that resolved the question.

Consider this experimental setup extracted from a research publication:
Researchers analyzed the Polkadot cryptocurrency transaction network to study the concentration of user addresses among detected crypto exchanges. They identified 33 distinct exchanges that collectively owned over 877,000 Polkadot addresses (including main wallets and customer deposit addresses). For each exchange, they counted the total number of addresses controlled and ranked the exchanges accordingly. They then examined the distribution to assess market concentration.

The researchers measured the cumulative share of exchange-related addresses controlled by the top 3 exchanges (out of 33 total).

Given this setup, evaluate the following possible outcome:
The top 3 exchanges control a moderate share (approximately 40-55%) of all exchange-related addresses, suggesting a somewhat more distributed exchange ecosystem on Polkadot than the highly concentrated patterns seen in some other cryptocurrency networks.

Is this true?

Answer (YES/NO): YES